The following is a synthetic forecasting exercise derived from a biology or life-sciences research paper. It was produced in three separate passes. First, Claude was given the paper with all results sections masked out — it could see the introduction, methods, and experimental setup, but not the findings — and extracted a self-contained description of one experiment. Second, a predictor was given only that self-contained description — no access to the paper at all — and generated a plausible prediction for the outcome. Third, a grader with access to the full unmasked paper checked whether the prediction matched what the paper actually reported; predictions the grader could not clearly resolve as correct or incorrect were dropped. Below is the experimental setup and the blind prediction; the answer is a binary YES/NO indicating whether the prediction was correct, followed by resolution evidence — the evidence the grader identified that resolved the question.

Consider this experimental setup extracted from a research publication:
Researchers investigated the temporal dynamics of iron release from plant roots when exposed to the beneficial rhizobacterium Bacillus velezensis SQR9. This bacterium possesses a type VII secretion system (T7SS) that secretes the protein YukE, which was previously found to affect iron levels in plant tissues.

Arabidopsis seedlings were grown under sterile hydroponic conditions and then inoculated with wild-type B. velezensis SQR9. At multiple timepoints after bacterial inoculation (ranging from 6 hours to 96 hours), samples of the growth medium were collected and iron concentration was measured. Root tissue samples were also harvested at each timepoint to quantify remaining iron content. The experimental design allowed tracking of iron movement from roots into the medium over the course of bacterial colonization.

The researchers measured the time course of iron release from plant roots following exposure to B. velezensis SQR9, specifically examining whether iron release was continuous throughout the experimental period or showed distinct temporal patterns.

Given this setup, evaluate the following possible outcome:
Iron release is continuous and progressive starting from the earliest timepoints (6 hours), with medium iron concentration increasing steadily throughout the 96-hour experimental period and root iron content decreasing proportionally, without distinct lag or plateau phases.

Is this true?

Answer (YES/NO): NO